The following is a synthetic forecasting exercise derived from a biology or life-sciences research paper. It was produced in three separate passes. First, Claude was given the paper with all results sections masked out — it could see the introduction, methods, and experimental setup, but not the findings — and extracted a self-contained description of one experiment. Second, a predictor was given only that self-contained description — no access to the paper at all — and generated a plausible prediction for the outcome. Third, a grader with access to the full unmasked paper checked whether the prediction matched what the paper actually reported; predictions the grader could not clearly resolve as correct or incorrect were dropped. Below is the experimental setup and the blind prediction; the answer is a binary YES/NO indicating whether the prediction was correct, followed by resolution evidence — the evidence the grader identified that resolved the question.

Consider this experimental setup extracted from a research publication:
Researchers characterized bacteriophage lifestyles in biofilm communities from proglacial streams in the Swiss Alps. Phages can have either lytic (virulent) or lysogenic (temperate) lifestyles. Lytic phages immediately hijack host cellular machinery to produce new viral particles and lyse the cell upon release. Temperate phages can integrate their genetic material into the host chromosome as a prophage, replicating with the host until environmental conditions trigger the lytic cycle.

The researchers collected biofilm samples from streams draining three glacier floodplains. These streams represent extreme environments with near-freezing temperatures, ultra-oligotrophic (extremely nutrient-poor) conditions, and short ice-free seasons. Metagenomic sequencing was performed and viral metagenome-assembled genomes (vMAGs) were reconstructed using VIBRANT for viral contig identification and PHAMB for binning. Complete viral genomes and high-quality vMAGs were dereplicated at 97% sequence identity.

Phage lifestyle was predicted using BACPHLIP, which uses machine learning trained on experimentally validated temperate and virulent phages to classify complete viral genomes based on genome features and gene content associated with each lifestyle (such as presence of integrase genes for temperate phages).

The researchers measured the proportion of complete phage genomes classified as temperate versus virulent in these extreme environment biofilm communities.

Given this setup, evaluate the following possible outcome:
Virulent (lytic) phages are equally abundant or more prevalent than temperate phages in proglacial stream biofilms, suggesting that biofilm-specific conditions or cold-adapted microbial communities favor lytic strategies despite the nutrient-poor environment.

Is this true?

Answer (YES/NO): YES